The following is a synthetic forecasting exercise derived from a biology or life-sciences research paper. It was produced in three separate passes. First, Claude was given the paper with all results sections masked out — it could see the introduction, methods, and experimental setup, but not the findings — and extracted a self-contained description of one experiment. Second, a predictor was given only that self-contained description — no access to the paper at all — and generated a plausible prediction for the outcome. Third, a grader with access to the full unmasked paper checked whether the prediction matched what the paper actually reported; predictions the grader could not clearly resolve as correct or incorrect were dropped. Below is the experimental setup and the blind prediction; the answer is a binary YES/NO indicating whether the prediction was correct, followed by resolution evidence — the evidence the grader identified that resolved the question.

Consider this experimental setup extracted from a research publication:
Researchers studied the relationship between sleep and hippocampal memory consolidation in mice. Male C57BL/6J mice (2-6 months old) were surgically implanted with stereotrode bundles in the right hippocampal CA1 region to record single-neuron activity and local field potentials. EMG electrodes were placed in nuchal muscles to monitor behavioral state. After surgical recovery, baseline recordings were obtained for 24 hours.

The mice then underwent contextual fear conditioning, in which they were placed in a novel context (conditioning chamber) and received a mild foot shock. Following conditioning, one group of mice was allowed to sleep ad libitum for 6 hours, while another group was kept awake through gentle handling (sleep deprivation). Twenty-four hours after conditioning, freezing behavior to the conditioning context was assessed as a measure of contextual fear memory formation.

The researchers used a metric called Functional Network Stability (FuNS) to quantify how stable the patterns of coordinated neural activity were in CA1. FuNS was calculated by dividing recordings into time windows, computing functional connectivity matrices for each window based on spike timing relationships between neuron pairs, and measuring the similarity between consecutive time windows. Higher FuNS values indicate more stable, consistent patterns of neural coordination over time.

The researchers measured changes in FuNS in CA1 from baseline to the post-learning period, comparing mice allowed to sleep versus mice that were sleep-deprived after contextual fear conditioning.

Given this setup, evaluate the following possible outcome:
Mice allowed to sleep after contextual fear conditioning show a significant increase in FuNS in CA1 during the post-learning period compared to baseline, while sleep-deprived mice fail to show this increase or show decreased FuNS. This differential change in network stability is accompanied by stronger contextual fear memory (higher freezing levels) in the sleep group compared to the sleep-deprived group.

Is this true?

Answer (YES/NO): YES